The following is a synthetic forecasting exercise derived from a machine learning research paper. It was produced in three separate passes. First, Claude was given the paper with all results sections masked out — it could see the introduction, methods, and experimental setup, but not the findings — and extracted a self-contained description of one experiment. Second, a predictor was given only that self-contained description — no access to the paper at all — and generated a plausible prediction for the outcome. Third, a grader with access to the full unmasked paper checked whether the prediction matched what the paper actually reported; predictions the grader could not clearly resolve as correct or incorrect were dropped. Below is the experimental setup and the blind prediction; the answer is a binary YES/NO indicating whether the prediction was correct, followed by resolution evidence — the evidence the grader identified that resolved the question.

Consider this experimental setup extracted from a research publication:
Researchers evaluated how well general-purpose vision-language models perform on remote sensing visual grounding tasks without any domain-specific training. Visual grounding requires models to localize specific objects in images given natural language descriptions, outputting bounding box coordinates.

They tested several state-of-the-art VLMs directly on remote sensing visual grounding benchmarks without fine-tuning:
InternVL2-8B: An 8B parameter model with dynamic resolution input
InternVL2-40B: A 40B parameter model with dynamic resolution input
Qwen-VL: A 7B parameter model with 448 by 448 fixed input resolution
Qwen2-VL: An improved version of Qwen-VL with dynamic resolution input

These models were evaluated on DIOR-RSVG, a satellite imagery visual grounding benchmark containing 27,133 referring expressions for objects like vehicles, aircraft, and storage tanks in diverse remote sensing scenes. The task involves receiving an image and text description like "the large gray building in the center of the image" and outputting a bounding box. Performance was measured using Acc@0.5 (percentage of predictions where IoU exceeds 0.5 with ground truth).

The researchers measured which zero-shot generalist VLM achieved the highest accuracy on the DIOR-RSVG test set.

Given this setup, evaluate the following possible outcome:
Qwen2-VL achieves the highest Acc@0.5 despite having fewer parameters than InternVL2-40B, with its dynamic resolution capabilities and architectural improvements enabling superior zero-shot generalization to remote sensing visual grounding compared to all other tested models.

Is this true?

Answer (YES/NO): YES